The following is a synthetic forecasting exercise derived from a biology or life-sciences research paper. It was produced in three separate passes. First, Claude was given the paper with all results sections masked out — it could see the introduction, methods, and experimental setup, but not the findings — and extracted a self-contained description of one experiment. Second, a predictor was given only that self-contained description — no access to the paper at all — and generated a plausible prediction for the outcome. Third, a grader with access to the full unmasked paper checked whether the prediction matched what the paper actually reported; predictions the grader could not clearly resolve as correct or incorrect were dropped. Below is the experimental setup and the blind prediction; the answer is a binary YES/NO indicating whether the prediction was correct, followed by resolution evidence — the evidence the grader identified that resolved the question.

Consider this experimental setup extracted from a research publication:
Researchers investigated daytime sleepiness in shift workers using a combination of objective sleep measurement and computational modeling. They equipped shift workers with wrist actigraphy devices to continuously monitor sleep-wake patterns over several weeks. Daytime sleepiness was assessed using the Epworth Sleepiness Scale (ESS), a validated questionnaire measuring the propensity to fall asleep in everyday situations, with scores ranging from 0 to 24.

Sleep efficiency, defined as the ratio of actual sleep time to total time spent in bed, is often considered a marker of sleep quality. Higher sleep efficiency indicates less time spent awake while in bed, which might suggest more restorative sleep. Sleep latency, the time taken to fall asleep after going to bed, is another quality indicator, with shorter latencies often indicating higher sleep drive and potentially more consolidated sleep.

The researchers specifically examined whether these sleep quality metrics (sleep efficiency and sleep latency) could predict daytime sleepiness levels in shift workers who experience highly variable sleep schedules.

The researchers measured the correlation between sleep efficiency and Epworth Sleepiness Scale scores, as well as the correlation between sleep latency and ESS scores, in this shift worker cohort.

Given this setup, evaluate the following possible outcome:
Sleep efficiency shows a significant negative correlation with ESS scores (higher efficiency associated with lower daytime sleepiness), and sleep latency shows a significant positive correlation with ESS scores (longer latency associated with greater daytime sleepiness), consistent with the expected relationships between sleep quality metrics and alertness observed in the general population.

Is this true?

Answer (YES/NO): NO